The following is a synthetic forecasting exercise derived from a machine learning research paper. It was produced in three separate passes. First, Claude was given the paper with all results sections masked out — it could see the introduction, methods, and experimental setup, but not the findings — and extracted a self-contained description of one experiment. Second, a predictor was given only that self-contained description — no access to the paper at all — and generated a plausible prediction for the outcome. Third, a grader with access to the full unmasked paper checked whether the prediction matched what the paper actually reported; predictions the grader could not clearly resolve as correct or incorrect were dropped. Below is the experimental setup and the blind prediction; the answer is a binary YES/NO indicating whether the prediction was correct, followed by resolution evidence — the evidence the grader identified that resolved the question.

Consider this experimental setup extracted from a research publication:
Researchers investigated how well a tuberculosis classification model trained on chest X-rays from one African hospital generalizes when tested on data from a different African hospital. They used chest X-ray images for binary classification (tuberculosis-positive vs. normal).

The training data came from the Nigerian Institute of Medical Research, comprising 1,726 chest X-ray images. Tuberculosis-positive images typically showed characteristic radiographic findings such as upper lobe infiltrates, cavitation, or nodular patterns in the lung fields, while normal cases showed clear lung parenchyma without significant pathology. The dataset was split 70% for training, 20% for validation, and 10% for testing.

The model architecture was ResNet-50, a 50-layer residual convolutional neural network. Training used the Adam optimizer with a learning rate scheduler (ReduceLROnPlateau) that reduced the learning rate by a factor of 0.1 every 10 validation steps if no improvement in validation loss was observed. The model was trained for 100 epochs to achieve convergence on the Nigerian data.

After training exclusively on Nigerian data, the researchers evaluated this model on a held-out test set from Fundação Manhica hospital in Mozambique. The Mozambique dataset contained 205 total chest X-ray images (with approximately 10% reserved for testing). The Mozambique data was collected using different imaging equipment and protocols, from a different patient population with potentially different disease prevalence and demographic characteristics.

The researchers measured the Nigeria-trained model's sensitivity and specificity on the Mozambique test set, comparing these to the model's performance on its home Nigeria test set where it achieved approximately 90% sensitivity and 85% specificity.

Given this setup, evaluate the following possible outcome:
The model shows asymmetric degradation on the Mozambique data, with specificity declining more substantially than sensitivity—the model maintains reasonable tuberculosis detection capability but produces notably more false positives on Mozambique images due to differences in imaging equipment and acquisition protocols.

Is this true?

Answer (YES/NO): NO